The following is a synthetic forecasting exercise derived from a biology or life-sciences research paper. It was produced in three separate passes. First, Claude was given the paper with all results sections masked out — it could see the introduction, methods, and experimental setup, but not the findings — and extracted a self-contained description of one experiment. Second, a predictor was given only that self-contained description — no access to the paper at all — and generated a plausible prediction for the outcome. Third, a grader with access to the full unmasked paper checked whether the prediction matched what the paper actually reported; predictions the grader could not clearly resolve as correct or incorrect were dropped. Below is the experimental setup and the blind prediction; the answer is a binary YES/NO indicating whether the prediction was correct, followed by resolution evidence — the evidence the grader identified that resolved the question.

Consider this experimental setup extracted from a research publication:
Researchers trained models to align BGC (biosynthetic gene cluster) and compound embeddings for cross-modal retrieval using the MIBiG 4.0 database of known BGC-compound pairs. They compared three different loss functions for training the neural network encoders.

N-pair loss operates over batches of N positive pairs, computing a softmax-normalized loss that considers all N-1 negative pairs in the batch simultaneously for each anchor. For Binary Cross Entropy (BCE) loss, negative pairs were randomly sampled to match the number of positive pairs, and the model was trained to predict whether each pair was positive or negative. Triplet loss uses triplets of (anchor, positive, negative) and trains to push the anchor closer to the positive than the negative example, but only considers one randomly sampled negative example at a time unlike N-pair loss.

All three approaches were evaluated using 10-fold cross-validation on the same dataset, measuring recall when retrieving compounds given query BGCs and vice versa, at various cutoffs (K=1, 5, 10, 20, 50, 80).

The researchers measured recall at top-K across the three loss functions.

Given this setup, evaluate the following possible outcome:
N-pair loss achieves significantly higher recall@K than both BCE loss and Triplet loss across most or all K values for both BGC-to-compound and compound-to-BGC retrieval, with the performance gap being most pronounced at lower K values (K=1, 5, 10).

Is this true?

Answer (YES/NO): YES